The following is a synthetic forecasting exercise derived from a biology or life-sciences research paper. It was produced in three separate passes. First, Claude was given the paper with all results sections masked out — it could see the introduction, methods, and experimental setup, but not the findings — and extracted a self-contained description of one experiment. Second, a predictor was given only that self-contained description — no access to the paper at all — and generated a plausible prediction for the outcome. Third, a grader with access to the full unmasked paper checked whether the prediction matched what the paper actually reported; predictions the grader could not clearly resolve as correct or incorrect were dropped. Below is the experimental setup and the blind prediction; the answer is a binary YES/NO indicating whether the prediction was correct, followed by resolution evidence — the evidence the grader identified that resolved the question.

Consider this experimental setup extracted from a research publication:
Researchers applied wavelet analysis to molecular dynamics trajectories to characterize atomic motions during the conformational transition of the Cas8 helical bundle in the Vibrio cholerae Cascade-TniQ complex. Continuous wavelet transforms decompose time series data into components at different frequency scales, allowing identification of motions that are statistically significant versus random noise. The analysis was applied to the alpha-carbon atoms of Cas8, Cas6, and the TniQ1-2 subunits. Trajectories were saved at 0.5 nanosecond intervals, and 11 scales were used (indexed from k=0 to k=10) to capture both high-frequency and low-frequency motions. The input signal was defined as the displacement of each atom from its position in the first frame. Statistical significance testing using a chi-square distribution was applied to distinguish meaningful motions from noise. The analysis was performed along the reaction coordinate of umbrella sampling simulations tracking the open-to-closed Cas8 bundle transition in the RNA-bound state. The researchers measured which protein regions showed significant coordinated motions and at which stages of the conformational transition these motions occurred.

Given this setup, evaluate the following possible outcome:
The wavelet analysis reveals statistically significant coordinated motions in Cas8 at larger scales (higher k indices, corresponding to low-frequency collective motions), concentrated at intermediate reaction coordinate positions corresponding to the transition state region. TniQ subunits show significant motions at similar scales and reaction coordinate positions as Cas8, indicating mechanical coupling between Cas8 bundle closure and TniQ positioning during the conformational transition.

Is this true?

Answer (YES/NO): NO